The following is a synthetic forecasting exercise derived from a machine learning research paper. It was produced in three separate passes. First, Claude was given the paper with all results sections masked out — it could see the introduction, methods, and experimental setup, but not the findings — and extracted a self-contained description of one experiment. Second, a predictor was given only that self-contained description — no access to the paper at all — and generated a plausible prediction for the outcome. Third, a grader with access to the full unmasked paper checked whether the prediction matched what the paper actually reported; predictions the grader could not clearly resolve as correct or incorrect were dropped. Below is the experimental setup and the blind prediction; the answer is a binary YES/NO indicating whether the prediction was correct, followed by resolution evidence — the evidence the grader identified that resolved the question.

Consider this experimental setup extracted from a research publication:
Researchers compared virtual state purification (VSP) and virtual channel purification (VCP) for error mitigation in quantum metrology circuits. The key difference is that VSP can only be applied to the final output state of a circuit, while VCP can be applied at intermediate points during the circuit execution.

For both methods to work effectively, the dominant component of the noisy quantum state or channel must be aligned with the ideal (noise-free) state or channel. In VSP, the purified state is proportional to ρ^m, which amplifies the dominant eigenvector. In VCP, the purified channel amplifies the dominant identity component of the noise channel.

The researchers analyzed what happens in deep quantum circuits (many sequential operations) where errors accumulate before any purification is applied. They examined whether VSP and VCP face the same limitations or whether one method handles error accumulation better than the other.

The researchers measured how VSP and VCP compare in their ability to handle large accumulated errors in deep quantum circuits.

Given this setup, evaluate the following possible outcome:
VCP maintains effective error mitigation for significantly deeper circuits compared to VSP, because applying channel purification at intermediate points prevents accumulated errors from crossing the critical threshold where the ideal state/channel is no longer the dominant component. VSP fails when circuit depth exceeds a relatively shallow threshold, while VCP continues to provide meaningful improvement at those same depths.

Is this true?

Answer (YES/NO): YES